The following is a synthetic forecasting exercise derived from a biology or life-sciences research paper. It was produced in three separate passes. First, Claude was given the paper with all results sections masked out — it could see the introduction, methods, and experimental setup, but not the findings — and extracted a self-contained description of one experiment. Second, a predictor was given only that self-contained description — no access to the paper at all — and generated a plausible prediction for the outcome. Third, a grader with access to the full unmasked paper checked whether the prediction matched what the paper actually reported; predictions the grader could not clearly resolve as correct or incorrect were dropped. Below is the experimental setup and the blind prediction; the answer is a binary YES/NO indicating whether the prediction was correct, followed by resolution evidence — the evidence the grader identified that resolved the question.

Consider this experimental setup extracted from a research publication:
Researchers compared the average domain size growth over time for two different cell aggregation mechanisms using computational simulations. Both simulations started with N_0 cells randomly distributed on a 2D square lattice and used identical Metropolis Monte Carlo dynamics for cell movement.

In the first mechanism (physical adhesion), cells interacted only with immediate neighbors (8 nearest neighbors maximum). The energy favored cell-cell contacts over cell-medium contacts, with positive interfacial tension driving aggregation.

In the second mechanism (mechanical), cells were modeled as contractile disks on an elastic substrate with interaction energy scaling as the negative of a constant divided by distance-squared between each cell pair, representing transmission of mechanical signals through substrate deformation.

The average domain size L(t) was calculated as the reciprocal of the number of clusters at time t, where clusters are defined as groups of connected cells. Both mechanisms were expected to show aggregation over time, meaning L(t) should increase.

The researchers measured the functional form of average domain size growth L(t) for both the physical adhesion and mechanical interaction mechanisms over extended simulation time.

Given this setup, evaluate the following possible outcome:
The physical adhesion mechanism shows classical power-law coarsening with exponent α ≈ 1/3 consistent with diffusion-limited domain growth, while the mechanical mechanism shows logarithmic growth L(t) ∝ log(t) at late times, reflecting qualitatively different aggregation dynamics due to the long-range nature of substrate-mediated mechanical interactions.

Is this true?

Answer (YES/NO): NO